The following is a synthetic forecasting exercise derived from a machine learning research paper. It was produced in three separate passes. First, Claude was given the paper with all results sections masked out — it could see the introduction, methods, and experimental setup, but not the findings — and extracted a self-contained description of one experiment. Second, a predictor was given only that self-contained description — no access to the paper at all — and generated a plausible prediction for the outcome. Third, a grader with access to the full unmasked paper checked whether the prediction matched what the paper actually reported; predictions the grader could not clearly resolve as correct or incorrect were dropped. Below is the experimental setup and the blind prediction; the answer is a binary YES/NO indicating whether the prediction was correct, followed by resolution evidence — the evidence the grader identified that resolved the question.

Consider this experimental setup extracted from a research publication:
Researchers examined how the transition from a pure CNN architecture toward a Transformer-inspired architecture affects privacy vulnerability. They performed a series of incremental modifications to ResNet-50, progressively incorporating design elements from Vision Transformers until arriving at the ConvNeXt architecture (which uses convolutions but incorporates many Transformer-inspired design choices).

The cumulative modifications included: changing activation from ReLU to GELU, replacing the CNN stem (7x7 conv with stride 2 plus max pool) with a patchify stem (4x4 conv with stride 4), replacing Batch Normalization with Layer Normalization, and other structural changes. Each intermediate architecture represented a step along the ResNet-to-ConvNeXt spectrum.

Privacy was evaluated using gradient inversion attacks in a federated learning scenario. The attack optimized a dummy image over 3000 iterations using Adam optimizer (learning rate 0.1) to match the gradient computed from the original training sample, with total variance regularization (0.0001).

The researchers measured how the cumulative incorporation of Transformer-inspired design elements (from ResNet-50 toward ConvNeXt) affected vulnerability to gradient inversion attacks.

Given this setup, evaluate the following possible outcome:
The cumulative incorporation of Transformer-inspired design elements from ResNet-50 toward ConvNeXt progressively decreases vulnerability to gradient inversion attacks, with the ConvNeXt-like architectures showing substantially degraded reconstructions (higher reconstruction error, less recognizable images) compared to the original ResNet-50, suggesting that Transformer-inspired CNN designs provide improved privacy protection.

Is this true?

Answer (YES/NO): NO